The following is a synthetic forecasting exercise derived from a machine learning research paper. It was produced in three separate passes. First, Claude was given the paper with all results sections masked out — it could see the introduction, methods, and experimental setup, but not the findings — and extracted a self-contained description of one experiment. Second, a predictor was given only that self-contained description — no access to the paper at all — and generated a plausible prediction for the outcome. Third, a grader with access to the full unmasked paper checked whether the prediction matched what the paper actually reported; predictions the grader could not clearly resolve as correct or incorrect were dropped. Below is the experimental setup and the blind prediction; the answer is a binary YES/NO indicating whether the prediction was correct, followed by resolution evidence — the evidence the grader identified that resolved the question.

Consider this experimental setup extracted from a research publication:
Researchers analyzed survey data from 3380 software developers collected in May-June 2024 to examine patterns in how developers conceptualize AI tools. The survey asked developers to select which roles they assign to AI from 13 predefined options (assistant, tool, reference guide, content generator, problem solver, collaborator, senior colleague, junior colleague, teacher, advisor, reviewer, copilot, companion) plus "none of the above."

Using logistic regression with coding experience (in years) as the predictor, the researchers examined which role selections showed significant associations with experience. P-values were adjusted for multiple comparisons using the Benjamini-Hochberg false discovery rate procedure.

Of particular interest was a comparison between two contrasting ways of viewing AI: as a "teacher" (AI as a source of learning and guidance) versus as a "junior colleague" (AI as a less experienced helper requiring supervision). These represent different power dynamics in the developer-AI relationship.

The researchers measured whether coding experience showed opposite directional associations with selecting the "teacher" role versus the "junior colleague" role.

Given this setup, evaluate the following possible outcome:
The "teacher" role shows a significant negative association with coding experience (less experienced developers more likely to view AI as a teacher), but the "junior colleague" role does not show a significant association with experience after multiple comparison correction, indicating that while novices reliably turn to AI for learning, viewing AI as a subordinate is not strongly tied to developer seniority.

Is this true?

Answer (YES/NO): NO